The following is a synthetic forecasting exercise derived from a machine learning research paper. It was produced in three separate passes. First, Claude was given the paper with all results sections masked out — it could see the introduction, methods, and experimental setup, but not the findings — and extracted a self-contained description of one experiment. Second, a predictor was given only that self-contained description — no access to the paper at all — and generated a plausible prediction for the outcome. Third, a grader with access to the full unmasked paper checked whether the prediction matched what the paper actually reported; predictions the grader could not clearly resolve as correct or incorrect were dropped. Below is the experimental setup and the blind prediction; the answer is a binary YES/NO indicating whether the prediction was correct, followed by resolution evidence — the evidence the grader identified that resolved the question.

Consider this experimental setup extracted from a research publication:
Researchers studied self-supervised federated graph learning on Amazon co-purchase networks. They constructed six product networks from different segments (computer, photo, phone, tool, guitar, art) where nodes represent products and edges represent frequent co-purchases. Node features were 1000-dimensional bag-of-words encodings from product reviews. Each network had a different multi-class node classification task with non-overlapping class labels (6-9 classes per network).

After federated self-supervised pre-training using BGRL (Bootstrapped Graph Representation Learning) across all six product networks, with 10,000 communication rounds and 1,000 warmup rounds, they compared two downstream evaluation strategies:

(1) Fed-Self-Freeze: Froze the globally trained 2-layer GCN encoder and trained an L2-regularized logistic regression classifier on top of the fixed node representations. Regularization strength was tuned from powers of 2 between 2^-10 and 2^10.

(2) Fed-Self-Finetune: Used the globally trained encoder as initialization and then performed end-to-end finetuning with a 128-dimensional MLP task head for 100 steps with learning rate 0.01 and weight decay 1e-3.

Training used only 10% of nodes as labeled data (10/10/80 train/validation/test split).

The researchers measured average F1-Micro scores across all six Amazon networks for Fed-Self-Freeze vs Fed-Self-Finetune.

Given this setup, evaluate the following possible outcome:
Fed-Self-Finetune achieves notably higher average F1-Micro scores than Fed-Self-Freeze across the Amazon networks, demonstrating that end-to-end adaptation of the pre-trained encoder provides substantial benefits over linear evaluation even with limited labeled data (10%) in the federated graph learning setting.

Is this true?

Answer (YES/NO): NO